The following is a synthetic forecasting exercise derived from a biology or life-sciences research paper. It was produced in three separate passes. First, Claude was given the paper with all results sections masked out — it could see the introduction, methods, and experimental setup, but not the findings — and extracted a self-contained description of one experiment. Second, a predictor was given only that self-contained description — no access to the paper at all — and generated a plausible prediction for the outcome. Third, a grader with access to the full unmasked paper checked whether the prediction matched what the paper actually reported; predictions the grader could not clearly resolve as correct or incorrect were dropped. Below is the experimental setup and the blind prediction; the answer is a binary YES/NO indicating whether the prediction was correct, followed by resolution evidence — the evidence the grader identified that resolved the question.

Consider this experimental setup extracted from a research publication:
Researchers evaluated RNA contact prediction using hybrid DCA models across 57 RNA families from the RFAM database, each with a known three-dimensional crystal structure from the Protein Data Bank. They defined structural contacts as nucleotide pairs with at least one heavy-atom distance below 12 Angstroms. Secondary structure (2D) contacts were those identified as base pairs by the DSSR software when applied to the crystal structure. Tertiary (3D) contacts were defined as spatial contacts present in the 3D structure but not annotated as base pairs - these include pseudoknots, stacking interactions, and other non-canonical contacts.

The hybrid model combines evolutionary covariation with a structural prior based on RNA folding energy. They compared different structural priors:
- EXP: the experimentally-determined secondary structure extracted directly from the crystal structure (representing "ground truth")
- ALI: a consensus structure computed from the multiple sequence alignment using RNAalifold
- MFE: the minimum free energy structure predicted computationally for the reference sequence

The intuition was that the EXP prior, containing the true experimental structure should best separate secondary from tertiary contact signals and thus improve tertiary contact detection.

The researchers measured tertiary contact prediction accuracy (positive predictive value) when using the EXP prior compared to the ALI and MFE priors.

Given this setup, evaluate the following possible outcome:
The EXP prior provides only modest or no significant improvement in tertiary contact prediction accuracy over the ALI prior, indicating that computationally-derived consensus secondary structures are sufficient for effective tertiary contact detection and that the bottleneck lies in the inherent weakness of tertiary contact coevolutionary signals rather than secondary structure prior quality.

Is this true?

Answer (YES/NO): NO